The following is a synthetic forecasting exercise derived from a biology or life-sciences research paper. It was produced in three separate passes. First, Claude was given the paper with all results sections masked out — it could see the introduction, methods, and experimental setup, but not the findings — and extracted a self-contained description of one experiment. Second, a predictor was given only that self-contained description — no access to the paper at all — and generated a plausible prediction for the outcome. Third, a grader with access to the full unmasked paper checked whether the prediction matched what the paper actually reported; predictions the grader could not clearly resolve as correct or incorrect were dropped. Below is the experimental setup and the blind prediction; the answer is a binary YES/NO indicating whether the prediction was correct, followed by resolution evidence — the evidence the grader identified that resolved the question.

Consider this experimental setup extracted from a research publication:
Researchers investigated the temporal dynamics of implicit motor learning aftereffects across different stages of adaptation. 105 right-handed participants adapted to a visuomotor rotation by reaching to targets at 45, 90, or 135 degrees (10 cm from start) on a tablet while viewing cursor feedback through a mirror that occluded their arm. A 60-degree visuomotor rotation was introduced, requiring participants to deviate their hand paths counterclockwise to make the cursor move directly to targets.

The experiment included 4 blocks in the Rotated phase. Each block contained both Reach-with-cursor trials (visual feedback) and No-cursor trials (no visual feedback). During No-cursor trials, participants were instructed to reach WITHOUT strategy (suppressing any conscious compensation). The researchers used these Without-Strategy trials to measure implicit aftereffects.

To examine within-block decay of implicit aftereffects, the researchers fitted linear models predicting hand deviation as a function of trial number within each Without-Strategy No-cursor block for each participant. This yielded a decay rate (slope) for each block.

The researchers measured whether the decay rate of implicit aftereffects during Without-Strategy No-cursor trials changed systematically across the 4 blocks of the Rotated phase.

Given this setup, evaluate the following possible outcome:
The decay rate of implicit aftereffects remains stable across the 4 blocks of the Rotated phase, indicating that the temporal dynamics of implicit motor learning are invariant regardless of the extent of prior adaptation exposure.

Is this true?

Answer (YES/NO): YES